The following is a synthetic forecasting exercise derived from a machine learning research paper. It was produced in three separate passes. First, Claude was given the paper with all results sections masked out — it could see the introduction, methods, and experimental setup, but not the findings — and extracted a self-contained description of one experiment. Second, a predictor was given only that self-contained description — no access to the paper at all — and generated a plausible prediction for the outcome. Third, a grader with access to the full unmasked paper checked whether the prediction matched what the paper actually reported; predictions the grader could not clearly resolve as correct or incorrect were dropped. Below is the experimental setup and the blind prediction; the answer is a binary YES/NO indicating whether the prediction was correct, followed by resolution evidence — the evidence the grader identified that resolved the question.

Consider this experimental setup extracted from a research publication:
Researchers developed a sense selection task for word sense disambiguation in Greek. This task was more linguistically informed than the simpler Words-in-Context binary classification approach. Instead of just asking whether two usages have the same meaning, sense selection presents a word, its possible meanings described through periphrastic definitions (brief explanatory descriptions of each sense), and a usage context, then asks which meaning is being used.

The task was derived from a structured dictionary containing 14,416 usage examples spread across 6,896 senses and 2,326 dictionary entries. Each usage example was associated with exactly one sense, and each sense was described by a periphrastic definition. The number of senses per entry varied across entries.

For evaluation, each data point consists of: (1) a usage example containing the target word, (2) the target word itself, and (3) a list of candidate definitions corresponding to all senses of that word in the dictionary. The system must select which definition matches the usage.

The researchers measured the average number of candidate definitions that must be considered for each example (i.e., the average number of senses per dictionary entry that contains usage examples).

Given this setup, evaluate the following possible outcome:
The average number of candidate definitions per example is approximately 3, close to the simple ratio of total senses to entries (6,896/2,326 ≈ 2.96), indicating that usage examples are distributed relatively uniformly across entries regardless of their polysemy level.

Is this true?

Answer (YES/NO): NO